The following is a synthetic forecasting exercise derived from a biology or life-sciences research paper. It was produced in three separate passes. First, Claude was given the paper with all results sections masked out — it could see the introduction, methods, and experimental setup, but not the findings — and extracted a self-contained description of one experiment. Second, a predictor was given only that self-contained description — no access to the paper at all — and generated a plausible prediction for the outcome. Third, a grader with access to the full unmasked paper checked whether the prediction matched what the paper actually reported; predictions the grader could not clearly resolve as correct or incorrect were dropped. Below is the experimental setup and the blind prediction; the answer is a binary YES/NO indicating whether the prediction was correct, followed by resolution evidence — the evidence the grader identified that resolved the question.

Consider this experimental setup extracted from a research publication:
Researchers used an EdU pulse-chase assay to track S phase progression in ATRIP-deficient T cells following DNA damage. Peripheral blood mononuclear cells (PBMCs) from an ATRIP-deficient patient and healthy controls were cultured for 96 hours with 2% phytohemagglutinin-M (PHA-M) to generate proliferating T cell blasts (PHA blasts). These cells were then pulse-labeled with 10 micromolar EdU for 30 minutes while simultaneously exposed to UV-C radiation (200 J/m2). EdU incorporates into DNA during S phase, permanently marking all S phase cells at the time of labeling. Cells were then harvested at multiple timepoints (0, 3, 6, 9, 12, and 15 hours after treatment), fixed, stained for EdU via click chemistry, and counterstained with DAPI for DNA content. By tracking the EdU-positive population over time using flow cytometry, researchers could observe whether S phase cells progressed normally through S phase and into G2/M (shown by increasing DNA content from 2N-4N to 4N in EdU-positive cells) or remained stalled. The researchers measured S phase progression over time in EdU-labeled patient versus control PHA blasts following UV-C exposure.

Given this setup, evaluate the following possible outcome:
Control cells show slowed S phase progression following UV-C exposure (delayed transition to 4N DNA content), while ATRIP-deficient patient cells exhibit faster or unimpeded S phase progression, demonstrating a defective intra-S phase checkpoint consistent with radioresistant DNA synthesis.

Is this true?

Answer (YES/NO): NO